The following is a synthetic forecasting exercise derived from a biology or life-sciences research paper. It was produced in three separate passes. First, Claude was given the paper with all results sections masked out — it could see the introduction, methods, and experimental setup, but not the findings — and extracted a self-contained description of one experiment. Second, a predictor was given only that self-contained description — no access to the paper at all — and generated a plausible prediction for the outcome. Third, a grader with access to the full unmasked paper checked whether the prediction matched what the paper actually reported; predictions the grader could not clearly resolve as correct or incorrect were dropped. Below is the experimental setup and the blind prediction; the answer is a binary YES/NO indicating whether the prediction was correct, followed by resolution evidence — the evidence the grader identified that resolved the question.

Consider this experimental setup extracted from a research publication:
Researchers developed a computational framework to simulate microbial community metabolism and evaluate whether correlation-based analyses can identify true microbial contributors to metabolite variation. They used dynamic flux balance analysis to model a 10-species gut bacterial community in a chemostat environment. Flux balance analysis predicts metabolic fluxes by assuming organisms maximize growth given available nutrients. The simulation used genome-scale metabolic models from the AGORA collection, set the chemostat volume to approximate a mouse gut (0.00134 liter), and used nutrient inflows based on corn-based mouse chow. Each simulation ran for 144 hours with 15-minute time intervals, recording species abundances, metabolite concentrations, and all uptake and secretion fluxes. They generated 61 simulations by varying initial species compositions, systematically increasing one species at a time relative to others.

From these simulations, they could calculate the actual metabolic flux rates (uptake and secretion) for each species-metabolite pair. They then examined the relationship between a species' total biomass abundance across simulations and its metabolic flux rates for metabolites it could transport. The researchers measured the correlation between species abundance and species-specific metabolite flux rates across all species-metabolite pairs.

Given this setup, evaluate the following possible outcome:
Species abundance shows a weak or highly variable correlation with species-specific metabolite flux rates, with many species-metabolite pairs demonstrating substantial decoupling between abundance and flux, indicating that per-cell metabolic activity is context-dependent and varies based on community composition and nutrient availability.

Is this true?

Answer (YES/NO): NO